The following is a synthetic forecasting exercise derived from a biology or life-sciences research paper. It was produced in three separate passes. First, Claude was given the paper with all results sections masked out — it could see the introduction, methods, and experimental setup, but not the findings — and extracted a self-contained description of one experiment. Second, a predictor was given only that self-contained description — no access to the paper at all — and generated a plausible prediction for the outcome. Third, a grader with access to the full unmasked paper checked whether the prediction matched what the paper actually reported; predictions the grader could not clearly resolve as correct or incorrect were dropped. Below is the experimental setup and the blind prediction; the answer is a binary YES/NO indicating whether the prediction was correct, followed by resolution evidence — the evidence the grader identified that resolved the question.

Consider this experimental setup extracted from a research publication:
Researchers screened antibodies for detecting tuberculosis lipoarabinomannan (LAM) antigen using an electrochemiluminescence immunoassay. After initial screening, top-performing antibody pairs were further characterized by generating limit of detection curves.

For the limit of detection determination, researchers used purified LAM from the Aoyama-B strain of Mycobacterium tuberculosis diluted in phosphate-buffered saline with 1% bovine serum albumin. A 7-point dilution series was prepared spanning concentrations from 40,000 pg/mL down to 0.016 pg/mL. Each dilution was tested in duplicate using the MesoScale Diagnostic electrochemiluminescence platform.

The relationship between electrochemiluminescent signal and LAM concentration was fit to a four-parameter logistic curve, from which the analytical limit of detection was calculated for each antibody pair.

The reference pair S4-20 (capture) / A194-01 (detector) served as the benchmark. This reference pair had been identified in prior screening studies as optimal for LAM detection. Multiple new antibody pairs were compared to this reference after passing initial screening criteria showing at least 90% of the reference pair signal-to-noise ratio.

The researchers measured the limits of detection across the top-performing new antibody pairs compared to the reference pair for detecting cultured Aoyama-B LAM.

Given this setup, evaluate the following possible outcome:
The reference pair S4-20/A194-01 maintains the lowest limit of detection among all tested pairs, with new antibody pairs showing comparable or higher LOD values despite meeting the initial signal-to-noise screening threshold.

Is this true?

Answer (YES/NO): YES